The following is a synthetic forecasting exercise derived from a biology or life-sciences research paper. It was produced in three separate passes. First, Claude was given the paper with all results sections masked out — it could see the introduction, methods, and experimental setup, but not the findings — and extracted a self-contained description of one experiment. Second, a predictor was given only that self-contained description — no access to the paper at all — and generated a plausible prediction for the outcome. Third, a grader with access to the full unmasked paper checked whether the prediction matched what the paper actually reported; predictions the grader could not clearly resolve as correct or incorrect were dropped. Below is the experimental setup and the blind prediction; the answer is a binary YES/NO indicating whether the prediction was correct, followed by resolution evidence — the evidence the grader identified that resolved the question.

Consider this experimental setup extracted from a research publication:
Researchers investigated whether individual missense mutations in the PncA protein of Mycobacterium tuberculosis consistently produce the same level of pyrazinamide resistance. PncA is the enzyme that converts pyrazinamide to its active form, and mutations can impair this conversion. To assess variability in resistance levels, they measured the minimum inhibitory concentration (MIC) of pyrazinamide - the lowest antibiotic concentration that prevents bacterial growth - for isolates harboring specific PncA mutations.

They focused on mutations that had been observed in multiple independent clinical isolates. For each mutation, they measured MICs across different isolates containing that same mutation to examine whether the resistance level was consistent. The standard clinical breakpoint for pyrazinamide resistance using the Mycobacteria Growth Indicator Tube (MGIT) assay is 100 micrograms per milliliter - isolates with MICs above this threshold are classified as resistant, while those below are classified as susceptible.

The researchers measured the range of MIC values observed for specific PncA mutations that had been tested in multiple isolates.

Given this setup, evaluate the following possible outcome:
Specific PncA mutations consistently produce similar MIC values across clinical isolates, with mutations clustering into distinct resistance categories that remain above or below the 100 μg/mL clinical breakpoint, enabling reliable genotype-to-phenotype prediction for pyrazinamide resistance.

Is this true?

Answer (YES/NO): NO